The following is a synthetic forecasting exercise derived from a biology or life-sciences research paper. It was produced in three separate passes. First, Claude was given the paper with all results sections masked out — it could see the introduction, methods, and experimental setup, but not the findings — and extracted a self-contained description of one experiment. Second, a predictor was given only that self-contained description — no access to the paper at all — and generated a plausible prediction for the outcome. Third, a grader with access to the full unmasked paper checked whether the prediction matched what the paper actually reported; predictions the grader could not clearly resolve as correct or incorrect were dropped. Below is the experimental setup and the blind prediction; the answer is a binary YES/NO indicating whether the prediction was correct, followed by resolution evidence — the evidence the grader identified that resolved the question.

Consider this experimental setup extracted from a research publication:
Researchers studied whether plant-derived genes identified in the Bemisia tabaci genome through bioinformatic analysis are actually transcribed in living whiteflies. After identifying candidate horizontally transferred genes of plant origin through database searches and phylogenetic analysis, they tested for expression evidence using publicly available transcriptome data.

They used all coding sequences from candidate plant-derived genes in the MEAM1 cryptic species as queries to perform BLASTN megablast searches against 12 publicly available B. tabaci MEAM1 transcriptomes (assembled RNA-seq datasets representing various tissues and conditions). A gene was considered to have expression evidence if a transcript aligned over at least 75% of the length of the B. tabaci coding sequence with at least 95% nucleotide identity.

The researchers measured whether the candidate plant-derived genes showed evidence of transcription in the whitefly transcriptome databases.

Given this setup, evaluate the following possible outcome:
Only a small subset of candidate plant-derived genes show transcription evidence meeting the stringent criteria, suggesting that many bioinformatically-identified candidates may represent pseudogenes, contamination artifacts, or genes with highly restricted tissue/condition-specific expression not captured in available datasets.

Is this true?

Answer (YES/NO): NO